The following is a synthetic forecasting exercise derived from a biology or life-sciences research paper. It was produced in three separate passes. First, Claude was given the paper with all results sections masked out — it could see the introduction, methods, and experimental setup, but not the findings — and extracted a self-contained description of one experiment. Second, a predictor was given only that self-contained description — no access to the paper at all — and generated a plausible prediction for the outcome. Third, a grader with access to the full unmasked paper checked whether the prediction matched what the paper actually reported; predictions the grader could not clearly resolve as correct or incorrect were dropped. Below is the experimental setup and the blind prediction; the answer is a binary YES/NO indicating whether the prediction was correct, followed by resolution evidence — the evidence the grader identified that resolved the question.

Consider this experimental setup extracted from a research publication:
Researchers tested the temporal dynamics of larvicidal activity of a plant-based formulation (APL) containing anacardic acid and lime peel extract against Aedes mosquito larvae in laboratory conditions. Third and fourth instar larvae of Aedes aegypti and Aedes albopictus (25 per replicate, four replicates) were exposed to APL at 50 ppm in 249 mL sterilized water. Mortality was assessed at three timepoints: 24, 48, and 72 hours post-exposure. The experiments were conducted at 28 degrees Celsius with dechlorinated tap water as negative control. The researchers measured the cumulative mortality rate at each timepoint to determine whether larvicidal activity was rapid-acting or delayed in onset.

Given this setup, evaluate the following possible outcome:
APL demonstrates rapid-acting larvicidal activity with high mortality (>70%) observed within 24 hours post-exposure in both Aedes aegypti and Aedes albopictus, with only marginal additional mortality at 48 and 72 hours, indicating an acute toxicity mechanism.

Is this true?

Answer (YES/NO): YES